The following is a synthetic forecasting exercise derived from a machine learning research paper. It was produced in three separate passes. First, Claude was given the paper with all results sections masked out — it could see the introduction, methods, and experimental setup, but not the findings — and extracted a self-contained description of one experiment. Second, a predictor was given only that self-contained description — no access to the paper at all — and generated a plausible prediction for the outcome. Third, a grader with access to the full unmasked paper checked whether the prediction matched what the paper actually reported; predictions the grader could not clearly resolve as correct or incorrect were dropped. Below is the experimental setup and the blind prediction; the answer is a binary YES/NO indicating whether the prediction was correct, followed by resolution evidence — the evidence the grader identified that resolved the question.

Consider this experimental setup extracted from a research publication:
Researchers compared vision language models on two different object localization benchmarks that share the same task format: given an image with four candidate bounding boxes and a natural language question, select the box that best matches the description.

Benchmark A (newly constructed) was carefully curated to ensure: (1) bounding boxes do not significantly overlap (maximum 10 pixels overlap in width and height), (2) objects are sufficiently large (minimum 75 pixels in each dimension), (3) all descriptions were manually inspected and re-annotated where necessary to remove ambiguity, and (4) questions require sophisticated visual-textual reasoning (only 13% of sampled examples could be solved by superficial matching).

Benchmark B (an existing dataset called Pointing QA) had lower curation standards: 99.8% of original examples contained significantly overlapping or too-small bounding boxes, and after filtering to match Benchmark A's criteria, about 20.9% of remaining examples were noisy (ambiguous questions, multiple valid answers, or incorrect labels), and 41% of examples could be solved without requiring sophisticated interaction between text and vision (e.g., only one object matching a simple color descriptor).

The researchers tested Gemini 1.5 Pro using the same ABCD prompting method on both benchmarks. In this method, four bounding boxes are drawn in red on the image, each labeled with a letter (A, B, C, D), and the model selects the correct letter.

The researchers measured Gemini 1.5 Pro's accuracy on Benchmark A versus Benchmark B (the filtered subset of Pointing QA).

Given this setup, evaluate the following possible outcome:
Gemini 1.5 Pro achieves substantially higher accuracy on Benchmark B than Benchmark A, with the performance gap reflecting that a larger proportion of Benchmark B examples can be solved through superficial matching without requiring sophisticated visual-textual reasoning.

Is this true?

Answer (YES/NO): YES